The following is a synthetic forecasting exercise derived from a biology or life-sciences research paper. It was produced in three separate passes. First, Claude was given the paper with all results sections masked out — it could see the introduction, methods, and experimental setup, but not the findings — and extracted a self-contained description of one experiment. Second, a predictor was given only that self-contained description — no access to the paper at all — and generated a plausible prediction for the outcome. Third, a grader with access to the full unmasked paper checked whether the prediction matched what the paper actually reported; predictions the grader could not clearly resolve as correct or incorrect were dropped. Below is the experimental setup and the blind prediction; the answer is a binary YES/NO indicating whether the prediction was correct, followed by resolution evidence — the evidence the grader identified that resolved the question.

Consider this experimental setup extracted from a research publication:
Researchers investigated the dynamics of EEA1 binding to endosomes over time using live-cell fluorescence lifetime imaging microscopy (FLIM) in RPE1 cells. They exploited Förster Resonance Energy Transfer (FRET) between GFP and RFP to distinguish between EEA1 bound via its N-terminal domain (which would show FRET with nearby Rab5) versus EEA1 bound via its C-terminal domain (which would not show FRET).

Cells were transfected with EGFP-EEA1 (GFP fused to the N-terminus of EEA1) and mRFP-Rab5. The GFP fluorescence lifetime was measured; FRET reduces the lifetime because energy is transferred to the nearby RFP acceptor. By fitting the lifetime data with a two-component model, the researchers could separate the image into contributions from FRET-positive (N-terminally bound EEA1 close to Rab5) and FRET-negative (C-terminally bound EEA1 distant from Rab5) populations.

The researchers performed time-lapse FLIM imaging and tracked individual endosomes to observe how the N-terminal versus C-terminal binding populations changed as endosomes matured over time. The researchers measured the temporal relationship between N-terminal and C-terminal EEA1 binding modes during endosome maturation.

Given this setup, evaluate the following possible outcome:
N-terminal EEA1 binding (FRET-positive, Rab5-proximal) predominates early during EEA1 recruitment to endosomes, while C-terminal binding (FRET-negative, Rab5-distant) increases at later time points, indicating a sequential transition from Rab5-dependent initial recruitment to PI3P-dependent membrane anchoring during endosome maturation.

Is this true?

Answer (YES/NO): YES